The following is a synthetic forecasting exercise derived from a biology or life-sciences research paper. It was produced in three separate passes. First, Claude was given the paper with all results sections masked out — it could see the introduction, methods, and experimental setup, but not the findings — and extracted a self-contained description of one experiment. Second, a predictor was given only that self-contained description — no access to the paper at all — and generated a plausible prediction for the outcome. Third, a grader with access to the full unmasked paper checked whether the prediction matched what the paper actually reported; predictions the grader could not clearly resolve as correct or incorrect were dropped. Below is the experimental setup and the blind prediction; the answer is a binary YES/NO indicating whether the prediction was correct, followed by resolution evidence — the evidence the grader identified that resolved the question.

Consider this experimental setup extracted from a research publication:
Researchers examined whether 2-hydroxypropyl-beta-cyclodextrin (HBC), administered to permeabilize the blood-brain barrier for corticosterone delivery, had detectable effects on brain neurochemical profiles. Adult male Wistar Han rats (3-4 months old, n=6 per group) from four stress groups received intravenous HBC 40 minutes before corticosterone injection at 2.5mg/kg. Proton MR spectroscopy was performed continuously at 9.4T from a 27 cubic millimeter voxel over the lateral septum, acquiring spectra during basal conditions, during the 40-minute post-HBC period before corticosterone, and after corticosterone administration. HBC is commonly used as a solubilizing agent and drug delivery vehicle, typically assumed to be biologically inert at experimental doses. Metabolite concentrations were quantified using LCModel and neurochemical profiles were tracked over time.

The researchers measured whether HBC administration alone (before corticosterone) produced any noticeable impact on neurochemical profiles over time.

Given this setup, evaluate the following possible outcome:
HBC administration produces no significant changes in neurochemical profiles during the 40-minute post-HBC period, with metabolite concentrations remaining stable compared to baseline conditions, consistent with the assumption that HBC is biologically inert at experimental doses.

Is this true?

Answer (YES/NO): NO